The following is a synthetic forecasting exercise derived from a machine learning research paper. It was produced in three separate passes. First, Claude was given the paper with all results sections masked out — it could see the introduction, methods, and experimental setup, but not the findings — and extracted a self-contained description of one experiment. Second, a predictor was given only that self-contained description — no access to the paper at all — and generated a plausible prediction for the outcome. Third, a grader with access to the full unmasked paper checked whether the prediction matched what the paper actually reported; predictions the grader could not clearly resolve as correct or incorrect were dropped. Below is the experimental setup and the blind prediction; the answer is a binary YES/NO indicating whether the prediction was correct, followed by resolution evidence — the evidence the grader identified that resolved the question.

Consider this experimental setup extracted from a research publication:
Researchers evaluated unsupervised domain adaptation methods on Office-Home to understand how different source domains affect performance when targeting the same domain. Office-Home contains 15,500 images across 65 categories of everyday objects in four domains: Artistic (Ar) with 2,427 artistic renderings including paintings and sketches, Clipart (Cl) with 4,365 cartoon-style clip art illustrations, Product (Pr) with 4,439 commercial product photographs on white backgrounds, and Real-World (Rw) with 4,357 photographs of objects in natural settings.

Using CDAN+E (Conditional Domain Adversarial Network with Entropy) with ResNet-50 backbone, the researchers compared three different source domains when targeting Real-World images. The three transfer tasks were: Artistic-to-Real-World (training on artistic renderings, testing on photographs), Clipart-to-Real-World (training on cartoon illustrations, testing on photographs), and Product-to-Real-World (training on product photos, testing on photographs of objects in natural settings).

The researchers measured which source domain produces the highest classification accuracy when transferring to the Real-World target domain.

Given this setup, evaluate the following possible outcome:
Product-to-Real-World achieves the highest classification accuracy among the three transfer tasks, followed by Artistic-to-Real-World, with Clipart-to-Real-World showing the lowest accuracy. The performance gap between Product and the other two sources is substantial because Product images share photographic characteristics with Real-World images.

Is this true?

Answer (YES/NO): NO